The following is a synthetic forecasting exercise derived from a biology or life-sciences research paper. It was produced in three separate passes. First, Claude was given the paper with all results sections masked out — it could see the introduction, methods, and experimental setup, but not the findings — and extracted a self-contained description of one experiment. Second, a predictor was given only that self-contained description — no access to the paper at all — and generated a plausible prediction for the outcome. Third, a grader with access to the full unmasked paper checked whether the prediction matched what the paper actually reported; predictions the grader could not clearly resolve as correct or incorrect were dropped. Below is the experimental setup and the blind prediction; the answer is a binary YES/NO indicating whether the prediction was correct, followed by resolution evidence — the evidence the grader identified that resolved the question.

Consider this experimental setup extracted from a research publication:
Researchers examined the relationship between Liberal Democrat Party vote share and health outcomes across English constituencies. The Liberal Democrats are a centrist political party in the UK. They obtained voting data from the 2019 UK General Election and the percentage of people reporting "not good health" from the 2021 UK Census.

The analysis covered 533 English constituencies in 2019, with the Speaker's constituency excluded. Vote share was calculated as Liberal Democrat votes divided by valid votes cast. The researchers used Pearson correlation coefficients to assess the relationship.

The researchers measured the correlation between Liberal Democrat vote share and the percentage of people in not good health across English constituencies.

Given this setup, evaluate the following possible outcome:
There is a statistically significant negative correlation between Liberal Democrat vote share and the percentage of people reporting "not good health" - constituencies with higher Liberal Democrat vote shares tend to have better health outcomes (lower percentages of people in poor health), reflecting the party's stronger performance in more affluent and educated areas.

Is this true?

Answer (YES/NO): YES